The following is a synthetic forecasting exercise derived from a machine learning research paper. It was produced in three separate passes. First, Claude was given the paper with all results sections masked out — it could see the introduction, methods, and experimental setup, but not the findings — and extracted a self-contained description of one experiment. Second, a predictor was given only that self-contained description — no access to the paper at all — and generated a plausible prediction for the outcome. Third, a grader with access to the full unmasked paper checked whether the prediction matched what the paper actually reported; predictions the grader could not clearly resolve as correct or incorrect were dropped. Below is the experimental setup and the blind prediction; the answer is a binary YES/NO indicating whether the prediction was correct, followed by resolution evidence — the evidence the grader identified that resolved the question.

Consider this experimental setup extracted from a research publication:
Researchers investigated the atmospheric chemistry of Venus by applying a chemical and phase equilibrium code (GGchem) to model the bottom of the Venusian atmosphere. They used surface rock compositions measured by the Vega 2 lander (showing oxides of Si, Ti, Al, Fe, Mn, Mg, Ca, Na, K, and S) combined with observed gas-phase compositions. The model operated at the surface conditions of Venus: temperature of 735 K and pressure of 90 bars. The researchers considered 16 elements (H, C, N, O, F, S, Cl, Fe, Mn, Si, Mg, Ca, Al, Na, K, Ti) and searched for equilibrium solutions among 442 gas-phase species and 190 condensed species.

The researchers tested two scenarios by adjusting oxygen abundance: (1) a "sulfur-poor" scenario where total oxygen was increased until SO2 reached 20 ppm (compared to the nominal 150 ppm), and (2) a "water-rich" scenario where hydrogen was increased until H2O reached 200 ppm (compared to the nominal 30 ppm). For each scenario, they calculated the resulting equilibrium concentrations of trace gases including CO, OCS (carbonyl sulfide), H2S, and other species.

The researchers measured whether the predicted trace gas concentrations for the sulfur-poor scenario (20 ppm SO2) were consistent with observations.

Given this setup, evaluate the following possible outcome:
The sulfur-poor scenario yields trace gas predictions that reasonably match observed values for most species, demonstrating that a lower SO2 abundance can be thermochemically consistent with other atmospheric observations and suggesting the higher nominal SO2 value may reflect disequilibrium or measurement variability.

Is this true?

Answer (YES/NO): NO